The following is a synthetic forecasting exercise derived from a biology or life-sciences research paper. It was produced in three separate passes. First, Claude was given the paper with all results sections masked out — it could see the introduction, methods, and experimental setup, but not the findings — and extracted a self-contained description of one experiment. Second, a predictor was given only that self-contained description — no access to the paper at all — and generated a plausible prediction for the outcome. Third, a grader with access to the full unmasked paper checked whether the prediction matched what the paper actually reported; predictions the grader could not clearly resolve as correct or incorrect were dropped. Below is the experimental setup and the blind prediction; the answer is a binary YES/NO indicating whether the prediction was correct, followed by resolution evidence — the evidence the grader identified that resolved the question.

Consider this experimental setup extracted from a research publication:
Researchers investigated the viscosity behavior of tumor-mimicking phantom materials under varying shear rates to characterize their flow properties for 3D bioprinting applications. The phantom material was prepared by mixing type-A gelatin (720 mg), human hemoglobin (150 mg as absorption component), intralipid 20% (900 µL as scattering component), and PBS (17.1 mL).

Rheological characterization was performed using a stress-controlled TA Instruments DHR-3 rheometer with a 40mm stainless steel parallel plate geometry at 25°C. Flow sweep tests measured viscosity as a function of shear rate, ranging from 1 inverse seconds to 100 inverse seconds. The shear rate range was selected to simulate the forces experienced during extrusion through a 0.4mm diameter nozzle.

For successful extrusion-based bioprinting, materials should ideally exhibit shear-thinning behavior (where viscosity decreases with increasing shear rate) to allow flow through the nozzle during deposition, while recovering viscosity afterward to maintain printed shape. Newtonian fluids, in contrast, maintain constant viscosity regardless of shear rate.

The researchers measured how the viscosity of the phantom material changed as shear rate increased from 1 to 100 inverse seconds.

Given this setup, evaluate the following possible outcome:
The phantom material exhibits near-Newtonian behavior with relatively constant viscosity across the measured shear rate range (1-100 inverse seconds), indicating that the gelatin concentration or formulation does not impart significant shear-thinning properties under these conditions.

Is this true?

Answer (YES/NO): NO